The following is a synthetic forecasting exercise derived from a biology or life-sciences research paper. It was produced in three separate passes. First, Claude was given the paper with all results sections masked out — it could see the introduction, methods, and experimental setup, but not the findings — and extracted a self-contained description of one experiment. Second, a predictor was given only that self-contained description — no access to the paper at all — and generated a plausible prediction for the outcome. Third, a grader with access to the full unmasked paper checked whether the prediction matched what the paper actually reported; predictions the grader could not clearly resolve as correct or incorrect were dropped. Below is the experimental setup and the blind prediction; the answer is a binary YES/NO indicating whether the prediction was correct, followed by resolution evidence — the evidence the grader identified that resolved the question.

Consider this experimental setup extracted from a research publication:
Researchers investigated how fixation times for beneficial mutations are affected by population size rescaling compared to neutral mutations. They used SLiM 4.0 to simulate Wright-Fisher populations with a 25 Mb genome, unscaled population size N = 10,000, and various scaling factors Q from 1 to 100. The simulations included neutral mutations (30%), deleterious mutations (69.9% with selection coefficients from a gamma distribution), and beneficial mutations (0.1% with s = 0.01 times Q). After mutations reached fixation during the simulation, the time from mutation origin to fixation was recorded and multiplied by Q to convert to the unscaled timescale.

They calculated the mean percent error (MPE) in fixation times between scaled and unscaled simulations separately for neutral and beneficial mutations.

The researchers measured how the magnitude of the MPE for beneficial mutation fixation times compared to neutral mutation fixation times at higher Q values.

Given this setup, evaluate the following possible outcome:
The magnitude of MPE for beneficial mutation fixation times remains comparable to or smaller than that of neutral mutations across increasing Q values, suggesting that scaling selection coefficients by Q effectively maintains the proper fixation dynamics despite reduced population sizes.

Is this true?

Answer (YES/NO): YES